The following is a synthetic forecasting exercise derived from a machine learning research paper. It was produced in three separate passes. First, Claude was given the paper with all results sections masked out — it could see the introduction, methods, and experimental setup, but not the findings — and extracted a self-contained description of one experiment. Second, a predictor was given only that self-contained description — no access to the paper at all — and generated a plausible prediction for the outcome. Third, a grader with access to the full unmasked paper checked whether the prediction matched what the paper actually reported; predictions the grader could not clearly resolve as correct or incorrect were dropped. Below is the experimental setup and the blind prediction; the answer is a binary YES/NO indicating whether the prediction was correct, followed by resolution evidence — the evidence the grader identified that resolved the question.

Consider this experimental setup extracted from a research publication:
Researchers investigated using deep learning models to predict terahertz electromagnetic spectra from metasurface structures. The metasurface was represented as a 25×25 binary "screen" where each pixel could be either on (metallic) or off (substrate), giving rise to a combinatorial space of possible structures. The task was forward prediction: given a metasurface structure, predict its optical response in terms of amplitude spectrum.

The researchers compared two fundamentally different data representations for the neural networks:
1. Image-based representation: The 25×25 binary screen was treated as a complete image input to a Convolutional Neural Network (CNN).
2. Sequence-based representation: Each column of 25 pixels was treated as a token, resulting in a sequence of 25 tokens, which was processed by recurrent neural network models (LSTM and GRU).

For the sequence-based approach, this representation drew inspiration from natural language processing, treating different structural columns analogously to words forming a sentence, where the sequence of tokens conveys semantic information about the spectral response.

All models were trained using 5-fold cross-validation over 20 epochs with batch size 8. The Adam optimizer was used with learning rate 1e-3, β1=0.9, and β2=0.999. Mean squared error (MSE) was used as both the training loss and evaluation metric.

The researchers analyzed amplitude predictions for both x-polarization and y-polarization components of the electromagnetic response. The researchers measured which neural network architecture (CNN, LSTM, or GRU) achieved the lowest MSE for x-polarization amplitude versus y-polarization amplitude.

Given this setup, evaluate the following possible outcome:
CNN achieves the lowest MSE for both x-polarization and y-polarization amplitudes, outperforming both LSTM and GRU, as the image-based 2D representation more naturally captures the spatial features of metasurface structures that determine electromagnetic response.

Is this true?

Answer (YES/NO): NO